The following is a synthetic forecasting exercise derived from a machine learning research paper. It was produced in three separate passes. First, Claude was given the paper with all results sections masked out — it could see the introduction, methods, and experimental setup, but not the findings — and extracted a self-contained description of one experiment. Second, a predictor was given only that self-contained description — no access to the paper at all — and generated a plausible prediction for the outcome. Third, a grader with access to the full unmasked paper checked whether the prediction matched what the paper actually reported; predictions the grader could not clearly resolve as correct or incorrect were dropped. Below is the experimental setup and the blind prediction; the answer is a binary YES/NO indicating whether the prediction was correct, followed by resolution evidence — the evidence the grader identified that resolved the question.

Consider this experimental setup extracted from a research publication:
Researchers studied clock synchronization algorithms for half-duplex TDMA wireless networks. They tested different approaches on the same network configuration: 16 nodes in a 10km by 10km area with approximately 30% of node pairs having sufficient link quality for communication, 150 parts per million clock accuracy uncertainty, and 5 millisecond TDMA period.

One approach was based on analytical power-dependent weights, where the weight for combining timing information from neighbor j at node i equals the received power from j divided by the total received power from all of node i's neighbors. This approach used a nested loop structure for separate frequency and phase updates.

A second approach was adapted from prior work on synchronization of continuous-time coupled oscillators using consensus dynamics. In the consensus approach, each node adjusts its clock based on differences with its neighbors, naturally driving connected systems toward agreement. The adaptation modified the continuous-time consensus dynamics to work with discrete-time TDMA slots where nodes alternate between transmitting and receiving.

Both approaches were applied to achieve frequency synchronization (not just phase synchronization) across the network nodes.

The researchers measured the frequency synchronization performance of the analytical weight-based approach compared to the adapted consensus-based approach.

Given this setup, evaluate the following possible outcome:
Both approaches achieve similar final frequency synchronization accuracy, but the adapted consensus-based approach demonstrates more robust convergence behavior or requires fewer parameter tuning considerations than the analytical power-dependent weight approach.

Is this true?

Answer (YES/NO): NO